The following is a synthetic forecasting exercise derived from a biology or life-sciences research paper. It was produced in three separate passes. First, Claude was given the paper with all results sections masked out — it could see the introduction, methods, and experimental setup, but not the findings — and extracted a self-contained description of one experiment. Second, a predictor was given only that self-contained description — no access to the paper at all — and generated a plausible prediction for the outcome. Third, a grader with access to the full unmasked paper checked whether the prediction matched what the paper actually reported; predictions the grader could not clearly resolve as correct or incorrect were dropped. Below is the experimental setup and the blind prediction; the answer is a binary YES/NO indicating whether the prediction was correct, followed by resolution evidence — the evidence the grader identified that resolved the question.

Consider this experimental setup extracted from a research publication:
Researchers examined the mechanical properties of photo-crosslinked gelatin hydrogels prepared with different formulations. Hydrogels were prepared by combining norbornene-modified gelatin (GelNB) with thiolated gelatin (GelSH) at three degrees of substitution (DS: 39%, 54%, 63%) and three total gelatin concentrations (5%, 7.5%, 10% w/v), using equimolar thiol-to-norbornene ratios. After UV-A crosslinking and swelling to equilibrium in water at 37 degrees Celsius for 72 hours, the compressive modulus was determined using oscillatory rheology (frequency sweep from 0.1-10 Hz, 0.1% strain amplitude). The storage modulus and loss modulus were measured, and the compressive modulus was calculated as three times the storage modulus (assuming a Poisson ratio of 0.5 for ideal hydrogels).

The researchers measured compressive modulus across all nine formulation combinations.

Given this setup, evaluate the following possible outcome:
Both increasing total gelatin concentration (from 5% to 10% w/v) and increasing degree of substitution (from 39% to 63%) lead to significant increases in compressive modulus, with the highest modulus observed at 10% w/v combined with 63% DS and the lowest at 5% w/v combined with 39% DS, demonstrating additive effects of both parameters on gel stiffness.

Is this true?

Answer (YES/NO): NO